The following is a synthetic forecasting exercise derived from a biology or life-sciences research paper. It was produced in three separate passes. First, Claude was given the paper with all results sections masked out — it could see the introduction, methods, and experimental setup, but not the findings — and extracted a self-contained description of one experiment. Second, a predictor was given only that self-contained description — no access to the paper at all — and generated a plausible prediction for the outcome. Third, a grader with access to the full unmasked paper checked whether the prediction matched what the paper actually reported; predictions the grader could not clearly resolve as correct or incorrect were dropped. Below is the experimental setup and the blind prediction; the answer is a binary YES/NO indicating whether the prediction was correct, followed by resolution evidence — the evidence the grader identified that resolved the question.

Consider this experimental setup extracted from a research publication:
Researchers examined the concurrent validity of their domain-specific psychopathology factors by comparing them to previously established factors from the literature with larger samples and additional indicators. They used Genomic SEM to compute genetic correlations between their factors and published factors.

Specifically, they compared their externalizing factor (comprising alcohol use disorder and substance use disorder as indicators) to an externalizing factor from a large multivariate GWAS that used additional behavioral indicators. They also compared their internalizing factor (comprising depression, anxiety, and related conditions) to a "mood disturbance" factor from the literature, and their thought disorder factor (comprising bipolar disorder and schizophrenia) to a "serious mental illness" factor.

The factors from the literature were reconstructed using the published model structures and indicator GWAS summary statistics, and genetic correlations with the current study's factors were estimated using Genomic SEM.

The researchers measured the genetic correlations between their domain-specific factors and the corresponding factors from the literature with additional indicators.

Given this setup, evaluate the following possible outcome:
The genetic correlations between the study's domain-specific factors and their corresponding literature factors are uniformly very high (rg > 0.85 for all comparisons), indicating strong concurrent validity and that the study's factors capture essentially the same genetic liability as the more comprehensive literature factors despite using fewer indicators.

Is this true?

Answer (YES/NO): YES